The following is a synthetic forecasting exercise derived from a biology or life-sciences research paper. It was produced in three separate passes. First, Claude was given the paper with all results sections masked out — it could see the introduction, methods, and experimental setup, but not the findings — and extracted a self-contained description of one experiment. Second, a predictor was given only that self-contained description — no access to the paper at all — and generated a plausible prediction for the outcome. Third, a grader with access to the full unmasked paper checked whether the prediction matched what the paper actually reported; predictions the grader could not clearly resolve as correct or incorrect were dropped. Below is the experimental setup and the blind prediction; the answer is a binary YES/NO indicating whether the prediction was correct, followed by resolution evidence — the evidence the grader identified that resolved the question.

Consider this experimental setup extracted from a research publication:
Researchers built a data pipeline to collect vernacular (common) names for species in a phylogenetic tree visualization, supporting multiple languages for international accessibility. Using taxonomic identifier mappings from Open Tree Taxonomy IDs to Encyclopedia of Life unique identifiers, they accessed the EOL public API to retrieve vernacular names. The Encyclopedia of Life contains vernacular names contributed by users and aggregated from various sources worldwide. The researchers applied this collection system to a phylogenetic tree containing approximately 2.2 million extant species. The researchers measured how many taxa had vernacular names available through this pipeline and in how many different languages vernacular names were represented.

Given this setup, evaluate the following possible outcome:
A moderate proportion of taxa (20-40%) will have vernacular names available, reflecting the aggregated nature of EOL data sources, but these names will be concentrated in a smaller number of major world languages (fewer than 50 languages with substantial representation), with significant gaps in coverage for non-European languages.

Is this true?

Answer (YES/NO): NO